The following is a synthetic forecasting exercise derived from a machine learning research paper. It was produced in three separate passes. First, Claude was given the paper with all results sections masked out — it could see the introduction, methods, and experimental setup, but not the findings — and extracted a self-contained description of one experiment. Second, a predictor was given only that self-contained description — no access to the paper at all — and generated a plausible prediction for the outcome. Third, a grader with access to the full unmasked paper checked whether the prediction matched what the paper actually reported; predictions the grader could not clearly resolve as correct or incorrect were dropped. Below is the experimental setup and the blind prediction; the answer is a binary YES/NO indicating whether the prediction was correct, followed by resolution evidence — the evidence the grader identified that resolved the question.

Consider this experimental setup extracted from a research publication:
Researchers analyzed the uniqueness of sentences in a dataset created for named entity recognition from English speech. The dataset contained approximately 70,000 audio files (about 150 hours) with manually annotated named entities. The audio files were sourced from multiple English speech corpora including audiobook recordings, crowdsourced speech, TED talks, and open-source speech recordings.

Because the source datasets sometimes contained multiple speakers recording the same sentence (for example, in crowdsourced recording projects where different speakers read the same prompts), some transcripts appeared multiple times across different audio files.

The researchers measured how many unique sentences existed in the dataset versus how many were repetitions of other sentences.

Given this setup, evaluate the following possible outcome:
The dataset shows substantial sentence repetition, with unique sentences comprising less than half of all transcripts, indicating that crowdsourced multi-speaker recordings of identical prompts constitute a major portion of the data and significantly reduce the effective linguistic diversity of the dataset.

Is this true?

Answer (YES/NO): YES